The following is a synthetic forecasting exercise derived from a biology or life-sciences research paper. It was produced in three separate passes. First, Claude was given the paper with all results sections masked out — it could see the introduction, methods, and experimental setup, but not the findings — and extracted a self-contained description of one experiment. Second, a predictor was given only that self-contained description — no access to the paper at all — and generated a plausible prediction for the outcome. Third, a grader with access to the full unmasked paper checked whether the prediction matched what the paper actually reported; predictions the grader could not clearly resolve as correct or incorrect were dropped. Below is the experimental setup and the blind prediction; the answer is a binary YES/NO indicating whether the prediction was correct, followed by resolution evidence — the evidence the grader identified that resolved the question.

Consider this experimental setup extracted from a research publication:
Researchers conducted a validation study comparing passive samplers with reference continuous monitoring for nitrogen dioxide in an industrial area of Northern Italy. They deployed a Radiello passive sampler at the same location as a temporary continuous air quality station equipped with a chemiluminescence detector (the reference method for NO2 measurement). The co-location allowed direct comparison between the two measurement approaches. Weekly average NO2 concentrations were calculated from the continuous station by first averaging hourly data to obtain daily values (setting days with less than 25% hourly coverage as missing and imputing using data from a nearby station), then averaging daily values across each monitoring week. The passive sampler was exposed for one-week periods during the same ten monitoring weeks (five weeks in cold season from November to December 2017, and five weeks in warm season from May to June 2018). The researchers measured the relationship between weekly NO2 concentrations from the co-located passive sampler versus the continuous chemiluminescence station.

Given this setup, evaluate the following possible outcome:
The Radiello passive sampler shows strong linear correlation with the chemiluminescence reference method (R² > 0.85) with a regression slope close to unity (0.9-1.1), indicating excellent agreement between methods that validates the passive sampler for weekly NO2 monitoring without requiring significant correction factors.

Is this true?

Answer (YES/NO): NO